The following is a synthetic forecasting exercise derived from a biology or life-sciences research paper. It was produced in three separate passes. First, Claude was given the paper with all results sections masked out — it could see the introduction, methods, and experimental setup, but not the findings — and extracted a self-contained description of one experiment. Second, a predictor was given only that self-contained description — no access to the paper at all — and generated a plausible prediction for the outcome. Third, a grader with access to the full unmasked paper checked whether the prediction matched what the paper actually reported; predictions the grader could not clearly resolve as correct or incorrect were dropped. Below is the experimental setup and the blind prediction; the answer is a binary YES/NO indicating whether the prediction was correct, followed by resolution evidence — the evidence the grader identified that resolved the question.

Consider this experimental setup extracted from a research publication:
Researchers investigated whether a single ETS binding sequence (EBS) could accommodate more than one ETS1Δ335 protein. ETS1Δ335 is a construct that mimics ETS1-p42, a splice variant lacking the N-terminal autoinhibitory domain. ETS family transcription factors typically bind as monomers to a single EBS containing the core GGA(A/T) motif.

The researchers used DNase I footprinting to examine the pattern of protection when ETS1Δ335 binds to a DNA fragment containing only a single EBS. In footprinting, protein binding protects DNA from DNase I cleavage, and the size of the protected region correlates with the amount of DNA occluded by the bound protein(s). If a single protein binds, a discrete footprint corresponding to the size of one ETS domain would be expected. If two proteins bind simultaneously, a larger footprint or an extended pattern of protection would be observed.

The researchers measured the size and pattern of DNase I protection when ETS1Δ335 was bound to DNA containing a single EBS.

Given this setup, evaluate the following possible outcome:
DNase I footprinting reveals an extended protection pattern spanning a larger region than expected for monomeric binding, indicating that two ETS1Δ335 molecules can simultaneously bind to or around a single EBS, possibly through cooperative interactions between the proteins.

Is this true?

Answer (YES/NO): YES